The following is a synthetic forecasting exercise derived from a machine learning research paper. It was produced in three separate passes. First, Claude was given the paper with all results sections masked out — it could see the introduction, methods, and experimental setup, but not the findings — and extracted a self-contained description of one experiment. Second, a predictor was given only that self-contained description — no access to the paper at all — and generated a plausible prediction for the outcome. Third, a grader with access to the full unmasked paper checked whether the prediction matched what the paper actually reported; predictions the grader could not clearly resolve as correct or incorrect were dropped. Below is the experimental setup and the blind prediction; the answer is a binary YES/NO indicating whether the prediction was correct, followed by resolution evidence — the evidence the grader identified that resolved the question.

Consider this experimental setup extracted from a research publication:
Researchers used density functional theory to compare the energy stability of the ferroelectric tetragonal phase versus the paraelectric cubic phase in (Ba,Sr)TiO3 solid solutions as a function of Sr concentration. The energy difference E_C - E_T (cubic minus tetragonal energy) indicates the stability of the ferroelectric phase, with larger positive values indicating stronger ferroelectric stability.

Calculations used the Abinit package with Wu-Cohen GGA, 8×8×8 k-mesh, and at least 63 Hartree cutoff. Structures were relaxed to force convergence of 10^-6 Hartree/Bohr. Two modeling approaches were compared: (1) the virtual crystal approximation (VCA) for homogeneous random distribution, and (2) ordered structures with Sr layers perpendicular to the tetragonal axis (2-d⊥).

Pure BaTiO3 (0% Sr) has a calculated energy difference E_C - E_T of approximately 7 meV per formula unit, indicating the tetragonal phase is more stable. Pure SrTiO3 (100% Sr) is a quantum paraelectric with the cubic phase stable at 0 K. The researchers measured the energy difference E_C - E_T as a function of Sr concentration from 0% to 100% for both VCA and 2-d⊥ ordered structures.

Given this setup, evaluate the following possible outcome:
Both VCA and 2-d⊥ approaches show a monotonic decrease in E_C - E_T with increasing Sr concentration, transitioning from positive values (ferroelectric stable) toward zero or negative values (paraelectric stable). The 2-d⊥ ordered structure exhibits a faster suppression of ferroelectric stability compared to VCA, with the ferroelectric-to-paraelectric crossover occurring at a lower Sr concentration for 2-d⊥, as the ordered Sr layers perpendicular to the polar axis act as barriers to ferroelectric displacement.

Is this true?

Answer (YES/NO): NO